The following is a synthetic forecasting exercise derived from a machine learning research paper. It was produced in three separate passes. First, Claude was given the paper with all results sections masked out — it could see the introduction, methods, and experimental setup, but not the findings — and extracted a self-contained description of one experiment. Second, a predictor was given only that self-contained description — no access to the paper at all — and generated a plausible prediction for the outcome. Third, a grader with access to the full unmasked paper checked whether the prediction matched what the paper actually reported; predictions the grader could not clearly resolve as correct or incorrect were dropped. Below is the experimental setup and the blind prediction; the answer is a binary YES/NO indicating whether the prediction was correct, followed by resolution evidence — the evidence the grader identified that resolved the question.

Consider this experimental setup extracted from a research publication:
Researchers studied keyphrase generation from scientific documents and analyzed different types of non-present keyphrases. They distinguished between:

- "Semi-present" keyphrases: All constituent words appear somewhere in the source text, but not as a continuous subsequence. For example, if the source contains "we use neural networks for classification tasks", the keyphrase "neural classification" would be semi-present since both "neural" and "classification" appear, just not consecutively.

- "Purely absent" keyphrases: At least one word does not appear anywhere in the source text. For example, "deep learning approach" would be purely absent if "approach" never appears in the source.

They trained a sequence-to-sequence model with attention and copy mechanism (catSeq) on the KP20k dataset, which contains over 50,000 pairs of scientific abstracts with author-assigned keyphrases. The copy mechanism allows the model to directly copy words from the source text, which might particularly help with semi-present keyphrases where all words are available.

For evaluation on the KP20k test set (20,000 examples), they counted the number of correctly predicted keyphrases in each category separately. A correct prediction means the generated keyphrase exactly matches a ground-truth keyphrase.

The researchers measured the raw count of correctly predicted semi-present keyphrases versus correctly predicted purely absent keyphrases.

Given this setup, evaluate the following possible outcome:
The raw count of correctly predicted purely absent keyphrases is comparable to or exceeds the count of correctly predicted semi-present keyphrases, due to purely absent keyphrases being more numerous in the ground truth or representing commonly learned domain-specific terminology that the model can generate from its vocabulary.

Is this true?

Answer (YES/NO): YES